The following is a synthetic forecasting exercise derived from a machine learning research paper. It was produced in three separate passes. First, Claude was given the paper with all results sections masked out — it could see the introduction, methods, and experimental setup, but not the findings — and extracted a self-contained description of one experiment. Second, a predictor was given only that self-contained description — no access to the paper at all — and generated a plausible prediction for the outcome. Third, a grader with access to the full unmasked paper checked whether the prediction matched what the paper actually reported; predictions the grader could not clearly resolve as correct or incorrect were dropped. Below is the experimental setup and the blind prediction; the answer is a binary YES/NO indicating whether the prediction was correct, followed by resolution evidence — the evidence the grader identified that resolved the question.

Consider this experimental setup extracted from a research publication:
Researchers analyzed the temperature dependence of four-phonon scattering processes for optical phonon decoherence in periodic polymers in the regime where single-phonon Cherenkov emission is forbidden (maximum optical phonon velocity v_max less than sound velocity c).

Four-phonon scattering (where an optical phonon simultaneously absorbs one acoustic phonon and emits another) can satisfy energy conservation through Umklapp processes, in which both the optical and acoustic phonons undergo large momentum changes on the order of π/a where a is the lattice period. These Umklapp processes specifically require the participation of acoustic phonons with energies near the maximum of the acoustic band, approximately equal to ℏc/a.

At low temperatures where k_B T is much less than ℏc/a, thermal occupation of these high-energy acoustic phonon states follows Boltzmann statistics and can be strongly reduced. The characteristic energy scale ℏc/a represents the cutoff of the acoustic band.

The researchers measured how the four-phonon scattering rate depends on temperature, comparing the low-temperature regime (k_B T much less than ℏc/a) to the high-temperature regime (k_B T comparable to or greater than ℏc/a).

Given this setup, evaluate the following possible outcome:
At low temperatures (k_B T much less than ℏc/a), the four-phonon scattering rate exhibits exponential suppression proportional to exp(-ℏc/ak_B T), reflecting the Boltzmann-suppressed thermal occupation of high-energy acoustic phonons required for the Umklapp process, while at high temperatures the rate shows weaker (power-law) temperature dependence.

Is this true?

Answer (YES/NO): YES